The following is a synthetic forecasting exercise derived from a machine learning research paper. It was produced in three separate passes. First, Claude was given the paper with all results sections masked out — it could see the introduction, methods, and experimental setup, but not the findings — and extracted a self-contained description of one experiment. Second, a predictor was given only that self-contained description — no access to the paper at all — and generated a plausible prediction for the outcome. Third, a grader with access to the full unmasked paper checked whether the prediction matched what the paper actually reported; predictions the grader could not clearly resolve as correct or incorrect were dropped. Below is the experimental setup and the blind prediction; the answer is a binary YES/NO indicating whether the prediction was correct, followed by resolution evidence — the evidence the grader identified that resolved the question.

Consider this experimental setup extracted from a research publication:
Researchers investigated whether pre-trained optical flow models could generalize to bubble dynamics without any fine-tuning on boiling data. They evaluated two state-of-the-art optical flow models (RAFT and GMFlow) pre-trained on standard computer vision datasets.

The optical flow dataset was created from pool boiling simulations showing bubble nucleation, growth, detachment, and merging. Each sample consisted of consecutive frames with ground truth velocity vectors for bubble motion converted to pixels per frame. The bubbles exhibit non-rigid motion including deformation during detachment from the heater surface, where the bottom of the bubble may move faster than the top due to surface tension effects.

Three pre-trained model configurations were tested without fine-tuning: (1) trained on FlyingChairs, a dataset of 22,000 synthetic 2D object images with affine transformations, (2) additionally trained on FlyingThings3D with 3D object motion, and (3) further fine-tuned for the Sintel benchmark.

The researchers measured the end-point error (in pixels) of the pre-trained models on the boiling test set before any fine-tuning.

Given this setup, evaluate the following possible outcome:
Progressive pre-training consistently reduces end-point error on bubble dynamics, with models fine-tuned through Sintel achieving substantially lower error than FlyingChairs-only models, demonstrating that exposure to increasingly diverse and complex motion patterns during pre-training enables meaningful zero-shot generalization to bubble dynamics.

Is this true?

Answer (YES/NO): NO